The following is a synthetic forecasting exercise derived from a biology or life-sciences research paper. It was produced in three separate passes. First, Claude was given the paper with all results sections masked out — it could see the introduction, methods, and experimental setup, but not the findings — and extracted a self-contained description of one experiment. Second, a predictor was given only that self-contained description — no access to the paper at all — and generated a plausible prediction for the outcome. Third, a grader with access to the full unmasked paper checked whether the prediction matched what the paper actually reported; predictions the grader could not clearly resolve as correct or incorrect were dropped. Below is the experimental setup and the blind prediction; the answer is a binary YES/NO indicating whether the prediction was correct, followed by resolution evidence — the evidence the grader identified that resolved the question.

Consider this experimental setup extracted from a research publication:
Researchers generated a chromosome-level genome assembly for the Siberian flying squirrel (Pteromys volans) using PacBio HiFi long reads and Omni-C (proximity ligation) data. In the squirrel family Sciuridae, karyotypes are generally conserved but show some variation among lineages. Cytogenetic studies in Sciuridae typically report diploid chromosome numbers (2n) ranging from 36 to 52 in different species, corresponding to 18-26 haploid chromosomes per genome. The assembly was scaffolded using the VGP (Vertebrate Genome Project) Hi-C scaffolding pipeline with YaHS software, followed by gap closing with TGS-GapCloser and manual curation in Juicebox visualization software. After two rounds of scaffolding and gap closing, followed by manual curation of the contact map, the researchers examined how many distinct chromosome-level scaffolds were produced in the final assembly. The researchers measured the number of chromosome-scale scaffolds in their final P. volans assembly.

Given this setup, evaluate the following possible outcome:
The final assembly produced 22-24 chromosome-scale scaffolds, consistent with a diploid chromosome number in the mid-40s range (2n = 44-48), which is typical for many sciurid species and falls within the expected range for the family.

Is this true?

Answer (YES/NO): NO